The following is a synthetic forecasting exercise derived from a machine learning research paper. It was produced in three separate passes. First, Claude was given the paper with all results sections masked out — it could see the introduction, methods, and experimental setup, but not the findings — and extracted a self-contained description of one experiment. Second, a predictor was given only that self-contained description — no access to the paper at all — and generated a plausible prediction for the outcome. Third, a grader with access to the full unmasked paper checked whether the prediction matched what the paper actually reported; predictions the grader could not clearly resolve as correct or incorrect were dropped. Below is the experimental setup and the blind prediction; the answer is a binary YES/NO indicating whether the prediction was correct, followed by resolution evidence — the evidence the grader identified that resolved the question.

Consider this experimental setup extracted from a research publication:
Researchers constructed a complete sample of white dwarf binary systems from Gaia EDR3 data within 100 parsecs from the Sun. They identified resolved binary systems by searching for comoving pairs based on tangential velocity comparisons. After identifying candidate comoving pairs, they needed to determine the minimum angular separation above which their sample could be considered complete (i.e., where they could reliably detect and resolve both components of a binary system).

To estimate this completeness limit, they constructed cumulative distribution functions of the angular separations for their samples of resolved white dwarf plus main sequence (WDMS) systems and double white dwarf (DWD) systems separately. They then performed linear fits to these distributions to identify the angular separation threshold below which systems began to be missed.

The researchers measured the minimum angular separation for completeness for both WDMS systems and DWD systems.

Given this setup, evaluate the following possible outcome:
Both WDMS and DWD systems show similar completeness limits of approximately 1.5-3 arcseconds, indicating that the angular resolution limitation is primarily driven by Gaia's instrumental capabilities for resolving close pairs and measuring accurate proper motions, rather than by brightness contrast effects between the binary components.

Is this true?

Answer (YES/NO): NO